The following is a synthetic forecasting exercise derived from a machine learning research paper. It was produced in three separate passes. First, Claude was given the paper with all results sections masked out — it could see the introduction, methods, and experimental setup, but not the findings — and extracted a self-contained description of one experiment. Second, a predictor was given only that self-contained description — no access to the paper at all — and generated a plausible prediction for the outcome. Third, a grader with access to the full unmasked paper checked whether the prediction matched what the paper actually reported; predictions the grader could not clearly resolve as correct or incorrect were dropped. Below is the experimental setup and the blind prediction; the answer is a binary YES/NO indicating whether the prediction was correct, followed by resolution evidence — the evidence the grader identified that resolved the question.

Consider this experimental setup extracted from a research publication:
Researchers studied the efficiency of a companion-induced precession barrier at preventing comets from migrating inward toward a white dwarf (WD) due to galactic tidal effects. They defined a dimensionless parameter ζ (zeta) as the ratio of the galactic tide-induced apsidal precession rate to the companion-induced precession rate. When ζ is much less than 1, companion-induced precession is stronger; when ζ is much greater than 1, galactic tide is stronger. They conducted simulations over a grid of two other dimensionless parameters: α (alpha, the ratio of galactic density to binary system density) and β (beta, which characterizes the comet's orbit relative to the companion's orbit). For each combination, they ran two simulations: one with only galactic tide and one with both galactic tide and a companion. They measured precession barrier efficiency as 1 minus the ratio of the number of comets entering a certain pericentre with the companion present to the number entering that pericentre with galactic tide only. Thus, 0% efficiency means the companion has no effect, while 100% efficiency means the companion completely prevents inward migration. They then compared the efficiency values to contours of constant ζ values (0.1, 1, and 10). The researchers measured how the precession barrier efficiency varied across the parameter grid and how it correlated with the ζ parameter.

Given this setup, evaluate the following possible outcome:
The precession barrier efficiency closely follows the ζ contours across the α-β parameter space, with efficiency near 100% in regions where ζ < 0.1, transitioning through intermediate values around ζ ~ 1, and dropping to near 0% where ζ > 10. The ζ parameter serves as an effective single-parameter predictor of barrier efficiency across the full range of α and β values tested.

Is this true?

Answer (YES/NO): YES